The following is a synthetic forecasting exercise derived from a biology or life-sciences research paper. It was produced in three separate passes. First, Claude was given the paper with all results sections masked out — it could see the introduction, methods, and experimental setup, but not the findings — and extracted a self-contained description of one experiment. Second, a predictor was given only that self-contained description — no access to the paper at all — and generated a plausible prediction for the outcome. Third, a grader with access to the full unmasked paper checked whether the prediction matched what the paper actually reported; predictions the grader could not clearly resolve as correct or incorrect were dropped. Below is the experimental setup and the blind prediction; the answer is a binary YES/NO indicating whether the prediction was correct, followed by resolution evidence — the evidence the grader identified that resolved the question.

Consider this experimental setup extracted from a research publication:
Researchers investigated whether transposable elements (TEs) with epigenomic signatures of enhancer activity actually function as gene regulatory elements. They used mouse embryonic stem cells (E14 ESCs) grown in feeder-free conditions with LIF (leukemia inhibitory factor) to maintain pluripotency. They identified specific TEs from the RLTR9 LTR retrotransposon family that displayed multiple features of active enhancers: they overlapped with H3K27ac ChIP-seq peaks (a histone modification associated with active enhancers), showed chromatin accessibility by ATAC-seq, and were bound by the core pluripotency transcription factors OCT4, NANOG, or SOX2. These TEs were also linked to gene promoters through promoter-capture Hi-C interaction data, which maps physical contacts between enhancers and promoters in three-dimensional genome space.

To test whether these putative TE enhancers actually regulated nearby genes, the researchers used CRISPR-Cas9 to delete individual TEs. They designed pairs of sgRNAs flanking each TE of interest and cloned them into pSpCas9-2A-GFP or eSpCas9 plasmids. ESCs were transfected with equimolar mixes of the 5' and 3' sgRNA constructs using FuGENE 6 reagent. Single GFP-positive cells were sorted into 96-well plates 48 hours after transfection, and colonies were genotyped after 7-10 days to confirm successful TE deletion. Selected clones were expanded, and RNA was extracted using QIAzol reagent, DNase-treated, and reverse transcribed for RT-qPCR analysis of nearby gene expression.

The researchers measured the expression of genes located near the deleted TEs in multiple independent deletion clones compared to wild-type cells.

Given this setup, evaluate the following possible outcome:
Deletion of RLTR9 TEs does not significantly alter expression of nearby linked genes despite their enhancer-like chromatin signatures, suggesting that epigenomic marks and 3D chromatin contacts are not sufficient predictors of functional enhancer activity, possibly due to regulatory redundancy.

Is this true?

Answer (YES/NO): YES